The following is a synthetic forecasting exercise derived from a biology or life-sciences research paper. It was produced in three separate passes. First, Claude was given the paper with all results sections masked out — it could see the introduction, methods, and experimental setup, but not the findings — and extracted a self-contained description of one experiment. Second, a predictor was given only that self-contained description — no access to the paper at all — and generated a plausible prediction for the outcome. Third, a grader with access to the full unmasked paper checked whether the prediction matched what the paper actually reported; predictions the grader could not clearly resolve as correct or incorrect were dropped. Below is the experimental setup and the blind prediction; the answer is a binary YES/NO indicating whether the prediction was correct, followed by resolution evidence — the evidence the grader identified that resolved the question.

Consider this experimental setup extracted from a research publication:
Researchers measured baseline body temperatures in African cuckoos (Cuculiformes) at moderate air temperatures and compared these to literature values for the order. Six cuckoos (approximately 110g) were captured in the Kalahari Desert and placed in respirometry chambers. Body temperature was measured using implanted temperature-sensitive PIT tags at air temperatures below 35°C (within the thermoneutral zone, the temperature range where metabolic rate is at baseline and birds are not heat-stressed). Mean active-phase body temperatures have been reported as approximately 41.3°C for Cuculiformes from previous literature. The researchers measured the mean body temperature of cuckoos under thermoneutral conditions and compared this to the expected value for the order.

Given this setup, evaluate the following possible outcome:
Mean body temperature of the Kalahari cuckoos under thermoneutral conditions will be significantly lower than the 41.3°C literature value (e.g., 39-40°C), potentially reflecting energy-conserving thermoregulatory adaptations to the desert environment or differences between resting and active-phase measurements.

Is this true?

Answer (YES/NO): YES